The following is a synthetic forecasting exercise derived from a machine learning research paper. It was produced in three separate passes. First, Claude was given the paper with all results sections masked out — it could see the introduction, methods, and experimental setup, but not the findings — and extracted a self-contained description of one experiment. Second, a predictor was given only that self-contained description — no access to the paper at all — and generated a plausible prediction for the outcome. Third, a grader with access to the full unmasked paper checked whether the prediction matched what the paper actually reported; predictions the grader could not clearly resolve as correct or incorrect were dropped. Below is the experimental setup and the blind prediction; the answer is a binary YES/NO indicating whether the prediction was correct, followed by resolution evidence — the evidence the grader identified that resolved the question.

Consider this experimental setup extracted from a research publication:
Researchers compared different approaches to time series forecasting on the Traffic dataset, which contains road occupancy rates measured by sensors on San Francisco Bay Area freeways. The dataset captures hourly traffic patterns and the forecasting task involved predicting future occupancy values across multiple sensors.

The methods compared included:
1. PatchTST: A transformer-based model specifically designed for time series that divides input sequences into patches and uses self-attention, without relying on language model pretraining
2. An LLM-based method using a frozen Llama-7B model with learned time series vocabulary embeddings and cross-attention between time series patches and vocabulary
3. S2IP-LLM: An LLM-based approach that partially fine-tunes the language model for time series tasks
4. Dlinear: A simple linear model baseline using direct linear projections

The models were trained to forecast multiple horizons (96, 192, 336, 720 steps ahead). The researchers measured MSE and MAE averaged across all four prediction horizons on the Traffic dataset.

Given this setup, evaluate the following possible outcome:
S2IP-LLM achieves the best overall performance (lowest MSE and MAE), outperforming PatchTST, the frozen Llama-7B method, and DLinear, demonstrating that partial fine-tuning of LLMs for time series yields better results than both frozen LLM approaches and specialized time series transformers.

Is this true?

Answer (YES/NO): NO